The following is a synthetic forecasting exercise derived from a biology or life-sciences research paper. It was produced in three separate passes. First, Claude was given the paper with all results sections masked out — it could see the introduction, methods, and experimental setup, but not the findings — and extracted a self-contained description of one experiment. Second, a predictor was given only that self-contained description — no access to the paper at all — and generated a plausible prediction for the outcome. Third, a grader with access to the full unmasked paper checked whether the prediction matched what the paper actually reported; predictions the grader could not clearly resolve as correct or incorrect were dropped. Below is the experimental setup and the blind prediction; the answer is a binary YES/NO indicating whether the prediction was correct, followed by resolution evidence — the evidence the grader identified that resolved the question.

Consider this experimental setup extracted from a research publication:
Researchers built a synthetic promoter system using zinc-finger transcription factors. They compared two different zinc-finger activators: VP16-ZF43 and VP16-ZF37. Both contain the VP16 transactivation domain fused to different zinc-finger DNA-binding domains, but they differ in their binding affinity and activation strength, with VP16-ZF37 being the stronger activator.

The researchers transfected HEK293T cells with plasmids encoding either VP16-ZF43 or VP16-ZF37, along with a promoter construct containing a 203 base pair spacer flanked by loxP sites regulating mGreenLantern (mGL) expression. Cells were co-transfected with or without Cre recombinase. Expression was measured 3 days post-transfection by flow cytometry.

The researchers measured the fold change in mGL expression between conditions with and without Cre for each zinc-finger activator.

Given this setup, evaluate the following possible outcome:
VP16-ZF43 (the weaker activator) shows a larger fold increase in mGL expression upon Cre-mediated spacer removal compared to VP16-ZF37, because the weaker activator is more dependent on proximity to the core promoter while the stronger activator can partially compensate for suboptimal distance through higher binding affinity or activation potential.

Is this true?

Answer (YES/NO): NO